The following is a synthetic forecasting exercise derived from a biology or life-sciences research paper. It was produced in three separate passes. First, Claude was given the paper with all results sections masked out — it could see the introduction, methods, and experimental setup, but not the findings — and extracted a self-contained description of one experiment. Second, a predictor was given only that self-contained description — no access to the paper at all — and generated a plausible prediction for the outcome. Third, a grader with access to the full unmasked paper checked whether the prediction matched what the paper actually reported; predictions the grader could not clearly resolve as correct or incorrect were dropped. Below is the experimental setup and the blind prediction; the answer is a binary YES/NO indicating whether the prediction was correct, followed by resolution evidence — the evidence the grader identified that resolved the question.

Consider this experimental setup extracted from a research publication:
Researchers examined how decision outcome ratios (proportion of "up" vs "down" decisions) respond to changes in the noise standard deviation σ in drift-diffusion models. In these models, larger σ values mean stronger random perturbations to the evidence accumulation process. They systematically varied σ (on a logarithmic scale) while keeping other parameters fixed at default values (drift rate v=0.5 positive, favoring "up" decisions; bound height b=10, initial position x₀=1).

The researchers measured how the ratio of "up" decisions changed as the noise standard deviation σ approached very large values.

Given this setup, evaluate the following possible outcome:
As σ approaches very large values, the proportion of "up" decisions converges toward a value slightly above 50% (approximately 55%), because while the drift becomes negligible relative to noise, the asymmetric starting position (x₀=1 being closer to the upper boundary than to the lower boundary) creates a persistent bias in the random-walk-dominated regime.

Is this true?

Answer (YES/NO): NO